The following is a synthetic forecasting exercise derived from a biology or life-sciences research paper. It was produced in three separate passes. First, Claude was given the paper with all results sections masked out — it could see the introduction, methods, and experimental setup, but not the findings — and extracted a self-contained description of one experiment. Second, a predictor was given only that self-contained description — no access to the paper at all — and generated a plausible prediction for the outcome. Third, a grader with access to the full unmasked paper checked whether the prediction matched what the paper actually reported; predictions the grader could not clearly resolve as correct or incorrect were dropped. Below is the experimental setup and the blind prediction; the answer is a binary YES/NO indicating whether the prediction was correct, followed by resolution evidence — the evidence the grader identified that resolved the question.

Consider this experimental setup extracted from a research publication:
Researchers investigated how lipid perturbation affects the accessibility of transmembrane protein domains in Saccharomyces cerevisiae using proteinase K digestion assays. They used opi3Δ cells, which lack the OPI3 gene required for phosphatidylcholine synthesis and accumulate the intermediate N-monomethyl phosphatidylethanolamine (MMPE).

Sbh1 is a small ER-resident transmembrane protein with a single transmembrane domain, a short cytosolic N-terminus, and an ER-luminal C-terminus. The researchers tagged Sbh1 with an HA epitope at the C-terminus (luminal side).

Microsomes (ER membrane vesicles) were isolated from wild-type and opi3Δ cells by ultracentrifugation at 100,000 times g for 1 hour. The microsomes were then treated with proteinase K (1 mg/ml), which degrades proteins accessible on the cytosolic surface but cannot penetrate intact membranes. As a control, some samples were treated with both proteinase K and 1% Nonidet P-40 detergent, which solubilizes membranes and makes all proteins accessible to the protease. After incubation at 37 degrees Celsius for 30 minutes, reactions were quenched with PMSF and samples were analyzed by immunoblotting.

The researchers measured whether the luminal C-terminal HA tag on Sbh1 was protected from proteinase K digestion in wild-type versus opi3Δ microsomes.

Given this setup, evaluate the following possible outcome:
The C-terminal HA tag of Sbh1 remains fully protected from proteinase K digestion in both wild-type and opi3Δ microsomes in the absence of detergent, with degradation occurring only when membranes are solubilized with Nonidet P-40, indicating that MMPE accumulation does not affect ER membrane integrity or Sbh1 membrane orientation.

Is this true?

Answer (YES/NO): YES